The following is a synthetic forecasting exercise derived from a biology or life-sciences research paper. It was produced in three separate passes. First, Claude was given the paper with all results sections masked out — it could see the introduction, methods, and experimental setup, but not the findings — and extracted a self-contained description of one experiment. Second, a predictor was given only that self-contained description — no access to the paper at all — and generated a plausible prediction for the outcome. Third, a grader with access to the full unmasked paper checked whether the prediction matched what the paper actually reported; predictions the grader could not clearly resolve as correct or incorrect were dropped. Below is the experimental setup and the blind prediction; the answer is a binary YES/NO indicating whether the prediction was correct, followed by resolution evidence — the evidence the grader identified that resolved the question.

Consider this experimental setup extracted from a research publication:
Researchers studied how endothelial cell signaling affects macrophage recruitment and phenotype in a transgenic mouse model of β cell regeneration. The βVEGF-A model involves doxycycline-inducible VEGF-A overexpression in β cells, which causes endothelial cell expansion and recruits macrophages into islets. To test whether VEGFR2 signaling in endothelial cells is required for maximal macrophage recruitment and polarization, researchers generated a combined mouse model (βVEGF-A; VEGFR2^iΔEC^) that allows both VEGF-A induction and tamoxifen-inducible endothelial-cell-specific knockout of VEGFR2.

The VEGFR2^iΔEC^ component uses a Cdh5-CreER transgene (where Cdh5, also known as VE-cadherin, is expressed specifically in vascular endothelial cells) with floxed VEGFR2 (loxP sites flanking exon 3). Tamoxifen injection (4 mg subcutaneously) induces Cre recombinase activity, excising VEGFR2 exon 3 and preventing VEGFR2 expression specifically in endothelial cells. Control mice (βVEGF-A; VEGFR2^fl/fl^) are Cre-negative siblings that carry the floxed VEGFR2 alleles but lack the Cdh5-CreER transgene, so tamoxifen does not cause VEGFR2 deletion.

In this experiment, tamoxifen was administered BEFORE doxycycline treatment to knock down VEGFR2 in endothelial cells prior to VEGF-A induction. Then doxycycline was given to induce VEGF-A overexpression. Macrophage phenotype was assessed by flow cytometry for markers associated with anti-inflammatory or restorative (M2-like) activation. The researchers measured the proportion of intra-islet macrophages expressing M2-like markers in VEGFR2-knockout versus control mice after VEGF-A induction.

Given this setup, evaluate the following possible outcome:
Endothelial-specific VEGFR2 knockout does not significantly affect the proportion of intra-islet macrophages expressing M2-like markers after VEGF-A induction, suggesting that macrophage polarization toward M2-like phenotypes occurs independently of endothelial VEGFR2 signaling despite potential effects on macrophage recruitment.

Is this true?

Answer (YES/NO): NO